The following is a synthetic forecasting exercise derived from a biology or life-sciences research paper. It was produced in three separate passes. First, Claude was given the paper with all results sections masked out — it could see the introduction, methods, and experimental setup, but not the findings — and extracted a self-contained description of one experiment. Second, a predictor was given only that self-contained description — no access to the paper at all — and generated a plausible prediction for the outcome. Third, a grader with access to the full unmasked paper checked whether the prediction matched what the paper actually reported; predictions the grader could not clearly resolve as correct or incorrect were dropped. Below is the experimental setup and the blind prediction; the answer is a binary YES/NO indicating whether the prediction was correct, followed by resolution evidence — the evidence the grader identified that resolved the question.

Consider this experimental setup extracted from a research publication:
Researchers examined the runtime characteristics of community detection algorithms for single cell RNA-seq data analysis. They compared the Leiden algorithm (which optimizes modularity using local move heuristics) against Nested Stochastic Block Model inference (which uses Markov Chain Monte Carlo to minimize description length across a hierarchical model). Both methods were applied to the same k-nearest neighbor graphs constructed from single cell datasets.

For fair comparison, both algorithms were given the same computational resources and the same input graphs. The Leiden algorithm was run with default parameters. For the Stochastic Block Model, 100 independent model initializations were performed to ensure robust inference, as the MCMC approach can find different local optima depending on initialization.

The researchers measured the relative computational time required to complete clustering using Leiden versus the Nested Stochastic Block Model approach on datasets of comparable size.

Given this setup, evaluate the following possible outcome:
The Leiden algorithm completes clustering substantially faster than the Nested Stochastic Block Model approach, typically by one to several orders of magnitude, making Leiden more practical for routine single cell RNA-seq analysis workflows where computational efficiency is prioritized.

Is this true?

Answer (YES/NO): NO